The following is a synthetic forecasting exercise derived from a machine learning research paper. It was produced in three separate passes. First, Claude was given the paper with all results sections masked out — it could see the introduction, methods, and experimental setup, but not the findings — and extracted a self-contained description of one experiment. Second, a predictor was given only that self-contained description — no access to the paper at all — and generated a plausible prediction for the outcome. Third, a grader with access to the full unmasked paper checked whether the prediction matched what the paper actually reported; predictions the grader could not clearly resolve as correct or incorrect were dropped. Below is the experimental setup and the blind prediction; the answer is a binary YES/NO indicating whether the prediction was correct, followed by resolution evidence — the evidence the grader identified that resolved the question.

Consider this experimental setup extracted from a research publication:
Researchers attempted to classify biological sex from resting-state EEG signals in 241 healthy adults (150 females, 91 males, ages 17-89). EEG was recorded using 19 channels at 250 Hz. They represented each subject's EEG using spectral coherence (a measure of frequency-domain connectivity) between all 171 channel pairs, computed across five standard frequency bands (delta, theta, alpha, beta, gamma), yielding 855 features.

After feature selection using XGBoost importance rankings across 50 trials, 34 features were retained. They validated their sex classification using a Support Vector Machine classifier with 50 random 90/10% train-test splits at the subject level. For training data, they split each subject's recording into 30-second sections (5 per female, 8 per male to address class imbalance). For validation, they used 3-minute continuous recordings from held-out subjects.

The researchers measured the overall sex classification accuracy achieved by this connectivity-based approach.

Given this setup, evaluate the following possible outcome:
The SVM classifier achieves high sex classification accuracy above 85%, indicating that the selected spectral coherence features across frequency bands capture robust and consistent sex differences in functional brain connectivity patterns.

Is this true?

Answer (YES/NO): NO